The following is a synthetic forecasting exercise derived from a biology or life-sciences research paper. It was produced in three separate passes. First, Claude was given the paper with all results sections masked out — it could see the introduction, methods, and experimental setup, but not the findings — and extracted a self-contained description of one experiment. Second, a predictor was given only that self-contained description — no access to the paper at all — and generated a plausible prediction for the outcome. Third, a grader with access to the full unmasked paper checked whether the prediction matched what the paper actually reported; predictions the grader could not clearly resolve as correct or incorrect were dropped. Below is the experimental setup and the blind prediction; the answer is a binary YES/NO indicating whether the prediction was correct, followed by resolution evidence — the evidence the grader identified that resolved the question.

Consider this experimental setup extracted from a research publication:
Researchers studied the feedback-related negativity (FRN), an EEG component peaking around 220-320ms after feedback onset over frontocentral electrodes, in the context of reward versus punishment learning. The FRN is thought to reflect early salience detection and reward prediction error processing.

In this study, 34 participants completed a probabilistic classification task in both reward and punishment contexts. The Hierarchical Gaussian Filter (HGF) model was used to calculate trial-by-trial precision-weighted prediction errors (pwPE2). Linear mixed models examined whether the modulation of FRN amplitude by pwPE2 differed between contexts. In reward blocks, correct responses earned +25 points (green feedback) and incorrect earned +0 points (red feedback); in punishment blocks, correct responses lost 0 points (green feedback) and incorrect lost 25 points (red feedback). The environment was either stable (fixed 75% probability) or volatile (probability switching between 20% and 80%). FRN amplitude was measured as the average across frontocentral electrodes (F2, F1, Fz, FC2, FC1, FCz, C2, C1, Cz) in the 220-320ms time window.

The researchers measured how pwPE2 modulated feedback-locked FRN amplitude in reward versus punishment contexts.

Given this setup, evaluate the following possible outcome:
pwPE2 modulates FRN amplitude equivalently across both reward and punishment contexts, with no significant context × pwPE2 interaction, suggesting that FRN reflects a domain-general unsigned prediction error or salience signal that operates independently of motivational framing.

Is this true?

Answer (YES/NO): NO